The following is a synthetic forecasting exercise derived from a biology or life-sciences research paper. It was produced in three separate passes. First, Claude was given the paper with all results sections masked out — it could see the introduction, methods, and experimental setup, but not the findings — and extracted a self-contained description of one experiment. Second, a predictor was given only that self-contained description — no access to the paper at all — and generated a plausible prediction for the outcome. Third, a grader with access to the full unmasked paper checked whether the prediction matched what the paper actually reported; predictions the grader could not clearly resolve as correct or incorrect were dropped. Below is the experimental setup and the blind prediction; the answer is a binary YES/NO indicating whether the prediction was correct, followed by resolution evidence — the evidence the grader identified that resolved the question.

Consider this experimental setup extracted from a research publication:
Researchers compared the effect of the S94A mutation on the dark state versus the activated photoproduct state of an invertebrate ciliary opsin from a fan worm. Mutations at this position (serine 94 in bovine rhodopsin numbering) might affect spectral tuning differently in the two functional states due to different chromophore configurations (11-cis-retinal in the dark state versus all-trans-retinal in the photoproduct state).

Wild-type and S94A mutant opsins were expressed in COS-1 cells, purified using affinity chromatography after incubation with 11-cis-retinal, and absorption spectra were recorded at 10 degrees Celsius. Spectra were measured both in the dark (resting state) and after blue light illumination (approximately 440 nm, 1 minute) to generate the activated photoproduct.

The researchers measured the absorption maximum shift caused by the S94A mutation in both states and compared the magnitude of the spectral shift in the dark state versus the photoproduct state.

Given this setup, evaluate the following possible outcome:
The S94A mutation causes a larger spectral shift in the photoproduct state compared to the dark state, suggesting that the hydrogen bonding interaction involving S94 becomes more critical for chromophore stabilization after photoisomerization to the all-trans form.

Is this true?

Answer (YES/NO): YES